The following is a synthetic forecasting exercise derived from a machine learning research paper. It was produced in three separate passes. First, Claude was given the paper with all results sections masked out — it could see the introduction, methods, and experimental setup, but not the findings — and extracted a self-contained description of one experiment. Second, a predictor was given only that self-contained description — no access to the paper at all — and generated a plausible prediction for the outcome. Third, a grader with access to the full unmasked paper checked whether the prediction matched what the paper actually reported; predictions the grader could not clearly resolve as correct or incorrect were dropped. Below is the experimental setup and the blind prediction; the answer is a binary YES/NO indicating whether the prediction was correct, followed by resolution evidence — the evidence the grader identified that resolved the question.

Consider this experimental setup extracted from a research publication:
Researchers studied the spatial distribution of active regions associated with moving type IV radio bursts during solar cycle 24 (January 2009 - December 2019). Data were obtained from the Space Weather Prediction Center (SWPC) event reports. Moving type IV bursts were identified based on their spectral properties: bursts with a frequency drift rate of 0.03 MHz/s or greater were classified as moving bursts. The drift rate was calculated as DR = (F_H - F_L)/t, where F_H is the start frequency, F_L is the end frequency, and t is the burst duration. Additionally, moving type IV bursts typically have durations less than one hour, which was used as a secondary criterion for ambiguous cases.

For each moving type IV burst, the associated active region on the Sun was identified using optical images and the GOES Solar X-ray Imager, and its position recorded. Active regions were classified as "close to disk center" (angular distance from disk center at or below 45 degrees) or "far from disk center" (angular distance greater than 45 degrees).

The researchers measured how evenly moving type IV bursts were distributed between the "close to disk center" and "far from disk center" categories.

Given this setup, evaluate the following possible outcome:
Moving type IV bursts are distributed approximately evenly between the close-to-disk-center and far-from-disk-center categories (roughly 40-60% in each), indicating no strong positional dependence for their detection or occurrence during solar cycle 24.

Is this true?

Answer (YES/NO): YES